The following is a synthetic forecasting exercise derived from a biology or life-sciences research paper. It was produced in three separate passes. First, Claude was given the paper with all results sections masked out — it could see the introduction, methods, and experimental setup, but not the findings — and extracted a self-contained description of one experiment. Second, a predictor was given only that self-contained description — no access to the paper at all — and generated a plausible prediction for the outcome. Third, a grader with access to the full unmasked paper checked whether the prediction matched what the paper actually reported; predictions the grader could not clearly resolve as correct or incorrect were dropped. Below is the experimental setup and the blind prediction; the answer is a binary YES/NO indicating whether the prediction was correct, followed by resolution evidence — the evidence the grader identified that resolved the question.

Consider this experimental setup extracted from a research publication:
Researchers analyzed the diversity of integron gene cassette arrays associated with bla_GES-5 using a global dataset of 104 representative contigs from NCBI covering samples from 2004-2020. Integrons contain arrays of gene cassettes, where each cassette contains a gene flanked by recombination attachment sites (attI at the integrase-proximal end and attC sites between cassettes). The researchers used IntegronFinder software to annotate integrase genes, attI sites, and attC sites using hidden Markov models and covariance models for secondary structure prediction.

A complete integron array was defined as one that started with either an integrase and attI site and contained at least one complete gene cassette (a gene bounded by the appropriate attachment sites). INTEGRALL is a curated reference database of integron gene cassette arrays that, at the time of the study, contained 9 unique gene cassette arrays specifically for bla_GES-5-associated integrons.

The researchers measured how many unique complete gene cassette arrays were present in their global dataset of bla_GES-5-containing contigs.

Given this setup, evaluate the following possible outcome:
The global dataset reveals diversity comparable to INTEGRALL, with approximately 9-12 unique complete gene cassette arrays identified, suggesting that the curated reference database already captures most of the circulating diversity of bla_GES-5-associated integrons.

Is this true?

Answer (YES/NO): NO